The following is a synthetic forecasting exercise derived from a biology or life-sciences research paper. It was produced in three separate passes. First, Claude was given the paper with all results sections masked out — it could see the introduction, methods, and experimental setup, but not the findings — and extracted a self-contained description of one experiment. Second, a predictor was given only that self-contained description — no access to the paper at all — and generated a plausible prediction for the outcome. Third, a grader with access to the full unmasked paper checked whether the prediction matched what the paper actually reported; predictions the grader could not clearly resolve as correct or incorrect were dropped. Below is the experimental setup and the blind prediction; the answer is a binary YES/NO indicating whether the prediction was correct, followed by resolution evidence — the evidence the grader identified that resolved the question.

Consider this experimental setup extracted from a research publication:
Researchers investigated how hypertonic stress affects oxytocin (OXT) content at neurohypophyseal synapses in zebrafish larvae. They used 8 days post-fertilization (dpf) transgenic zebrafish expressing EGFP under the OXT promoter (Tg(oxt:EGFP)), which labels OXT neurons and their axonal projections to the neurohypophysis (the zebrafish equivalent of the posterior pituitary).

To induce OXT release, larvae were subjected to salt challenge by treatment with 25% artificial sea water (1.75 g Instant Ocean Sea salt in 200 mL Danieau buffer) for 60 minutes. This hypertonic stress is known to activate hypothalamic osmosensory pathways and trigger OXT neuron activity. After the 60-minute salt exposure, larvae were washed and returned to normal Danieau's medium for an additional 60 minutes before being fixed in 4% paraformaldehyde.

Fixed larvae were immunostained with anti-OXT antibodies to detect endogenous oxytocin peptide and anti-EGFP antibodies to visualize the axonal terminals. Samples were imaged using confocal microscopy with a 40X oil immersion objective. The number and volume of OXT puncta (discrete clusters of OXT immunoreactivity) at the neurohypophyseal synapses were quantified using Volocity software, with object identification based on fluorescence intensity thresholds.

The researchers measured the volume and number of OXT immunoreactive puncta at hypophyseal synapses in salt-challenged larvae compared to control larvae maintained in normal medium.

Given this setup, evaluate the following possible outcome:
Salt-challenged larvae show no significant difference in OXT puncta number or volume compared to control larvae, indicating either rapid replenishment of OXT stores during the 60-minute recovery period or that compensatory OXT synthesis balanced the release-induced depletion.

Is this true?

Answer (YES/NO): NO